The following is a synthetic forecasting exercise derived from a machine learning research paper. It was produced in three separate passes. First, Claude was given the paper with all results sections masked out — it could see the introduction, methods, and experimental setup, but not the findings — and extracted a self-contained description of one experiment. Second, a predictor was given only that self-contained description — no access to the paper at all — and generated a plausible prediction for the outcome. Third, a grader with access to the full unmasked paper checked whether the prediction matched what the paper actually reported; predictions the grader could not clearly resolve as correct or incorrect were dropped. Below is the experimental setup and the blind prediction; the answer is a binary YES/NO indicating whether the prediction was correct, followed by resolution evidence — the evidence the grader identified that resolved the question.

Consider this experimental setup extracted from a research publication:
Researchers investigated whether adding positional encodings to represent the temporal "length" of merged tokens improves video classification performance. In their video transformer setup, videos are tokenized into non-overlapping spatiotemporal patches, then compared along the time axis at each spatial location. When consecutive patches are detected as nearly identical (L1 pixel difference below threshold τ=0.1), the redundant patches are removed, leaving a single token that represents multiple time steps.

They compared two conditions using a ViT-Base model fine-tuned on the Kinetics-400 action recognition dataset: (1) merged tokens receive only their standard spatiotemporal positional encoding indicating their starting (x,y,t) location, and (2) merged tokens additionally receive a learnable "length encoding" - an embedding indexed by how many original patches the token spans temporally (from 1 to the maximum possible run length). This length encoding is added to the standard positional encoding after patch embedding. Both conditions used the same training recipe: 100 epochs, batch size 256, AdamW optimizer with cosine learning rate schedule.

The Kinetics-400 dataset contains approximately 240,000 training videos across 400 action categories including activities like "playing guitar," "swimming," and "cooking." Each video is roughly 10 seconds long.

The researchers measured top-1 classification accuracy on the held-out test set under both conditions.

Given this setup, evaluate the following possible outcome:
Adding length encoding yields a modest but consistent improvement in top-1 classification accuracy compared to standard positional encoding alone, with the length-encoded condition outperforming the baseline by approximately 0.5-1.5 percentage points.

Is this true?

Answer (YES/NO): NO